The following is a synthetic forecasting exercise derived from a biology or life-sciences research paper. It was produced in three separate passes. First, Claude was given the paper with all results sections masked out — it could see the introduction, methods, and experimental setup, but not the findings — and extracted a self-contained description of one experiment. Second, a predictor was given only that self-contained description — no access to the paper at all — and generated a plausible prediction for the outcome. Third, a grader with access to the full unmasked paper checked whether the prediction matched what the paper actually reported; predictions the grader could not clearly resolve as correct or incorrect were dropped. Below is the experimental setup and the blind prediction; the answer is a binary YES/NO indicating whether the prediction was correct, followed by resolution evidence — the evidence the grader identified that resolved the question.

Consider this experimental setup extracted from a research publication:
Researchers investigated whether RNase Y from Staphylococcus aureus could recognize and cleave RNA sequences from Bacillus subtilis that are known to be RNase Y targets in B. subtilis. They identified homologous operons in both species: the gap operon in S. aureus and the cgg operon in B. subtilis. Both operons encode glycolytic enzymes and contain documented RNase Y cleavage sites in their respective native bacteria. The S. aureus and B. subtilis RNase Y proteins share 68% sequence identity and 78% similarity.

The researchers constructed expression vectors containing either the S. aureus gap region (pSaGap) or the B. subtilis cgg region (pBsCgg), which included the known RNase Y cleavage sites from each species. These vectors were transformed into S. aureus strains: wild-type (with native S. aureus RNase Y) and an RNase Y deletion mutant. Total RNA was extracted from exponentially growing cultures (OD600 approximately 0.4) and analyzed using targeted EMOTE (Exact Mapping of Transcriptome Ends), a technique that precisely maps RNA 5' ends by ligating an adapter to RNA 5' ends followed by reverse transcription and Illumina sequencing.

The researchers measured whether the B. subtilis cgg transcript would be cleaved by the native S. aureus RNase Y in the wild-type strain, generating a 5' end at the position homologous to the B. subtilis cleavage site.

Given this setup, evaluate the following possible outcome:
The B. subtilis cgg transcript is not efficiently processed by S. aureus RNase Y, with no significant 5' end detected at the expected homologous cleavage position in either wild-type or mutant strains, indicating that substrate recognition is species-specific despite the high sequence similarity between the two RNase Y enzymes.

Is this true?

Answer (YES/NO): NO